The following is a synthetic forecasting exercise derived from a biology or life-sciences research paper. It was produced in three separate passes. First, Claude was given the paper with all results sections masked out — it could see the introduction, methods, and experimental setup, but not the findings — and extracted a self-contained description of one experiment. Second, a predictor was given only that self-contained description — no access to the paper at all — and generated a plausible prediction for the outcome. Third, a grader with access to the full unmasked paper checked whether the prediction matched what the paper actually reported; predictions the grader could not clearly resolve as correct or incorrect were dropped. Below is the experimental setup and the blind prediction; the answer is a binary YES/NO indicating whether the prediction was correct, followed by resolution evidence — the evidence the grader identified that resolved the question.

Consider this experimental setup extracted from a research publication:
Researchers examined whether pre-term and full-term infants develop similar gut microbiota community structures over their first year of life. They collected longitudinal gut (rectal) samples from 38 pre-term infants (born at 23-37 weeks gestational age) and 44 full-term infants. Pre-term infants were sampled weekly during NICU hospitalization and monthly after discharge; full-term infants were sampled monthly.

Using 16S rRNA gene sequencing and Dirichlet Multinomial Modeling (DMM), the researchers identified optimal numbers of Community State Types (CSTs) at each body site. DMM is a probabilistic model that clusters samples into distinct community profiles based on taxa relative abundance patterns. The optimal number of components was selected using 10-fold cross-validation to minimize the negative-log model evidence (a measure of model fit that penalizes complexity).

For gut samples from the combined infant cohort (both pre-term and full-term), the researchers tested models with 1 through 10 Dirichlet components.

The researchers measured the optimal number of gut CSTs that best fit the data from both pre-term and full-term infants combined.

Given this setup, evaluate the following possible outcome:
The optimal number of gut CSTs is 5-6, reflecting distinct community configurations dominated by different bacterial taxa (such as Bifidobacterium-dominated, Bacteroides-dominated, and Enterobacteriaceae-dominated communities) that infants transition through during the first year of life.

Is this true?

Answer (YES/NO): YES